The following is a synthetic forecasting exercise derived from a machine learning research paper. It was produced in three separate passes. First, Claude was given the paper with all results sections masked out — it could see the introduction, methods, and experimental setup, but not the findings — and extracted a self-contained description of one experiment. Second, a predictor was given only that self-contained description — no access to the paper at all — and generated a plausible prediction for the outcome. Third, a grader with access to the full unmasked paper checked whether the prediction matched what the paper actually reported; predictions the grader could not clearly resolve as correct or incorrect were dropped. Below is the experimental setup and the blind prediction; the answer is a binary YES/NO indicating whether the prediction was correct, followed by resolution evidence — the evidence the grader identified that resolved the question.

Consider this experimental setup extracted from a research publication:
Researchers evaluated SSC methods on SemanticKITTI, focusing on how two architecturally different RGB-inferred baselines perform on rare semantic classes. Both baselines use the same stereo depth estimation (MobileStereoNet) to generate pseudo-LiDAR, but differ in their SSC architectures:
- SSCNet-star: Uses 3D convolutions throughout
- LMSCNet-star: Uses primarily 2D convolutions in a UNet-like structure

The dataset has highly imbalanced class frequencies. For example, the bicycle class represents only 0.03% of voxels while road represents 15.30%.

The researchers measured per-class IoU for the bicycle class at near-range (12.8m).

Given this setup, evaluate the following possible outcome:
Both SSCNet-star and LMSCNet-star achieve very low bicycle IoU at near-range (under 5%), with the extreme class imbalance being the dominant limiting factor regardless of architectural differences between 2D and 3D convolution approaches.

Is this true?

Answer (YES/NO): YES